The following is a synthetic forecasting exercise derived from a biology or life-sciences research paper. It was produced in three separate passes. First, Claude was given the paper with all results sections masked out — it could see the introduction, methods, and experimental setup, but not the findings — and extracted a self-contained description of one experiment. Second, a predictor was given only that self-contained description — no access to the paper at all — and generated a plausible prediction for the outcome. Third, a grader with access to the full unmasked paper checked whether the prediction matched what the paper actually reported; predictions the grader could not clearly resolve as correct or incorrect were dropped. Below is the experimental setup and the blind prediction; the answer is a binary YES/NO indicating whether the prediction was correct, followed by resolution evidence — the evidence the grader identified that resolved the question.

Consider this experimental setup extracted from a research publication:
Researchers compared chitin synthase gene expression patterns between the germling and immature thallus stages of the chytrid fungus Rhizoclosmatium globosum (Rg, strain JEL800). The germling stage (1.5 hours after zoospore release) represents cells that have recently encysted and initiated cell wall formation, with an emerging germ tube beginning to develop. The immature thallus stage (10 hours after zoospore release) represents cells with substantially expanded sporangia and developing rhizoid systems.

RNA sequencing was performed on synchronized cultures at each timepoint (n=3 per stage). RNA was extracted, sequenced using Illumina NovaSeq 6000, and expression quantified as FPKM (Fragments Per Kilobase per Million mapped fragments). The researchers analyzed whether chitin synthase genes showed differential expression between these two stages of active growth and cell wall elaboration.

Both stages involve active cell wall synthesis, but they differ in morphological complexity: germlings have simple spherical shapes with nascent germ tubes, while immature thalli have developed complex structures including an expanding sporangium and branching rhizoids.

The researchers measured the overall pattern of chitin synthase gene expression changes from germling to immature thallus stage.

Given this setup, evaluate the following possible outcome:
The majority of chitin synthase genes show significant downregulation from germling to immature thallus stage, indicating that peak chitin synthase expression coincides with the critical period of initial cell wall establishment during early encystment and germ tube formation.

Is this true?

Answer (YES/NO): NO